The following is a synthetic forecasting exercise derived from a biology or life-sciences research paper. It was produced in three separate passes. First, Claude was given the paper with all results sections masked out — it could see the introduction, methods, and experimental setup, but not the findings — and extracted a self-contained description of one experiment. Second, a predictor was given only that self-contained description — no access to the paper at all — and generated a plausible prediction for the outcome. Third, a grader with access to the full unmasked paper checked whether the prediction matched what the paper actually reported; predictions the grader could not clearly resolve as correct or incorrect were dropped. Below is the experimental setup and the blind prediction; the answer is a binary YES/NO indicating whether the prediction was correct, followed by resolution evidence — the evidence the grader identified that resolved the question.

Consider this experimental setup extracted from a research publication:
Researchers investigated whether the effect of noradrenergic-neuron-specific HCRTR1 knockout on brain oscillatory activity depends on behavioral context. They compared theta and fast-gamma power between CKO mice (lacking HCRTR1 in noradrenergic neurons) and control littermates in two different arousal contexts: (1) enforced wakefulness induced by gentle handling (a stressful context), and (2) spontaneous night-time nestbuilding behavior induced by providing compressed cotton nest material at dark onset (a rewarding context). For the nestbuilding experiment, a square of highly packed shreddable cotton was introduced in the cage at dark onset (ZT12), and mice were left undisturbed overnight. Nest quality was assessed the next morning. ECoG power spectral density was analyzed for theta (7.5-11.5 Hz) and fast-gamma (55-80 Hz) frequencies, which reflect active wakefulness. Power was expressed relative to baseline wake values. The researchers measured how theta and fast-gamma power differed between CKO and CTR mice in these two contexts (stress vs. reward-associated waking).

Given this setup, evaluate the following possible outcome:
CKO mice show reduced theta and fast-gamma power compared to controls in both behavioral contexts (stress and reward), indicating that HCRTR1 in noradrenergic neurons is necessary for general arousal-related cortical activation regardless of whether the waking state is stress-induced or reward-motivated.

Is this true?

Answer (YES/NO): NO